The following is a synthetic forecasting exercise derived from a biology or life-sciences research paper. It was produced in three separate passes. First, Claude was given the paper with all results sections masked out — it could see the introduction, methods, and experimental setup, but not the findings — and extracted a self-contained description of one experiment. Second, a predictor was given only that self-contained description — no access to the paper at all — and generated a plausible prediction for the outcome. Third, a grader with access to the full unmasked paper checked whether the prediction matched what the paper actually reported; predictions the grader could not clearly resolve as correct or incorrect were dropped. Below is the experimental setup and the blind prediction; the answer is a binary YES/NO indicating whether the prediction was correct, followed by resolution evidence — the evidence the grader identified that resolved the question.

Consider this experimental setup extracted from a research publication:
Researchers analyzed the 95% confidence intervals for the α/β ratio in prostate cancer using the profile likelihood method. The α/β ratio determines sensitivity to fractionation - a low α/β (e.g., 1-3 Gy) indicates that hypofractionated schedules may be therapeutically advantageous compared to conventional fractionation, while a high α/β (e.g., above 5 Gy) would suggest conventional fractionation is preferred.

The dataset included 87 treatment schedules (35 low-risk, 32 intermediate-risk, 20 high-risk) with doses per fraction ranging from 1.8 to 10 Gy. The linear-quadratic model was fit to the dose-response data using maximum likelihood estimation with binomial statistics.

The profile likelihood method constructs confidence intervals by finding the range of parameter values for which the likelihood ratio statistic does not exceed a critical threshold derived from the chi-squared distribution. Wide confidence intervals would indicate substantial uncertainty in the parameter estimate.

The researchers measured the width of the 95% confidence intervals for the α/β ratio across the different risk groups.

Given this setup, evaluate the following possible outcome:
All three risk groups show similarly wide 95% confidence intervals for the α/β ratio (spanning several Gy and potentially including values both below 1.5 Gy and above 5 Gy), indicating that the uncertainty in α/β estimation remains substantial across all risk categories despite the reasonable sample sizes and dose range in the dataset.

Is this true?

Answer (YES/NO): NO